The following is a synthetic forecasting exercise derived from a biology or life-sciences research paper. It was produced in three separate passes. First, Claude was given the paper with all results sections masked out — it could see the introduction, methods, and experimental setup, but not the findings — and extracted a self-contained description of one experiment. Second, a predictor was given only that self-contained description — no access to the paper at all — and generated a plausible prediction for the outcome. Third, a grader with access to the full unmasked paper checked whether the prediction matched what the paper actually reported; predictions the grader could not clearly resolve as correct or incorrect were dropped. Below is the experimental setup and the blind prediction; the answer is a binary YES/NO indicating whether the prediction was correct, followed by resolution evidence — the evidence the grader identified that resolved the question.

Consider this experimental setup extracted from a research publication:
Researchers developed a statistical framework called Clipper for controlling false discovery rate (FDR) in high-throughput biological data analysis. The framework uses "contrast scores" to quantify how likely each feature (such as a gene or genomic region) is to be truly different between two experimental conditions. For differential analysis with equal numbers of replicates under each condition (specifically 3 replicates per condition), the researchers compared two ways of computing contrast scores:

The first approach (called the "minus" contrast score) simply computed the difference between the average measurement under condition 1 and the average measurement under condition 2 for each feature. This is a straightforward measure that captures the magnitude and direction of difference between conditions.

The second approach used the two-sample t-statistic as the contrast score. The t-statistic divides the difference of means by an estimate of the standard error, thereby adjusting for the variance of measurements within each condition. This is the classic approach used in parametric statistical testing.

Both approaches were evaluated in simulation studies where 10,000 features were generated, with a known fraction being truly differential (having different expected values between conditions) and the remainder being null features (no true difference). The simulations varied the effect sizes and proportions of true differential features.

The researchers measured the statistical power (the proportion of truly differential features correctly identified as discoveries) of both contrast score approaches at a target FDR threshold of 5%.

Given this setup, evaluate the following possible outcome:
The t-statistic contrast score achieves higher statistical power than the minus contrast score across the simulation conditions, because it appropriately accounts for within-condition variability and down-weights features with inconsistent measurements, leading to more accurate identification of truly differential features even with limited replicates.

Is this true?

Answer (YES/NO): NO